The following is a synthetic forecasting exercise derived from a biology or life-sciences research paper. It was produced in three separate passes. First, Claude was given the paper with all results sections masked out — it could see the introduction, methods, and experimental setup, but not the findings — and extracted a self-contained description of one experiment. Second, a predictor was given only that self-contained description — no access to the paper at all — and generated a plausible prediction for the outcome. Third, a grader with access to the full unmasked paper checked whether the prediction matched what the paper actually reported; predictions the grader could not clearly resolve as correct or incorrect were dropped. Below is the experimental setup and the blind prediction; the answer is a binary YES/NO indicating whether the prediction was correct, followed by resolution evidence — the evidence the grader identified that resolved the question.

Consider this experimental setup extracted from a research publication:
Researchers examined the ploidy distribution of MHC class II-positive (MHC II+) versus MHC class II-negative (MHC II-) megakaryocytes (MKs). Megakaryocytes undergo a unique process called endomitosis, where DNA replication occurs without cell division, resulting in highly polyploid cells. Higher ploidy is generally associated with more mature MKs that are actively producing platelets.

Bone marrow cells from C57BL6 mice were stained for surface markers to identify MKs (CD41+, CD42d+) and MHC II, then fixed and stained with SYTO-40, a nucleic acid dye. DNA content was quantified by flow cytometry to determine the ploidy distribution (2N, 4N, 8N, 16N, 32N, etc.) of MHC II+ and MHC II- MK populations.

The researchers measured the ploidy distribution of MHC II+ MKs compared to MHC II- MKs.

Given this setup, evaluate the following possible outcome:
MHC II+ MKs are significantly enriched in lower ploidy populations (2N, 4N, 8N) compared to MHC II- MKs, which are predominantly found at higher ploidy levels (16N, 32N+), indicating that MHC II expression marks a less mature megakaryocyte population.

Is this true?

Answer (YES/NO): YES